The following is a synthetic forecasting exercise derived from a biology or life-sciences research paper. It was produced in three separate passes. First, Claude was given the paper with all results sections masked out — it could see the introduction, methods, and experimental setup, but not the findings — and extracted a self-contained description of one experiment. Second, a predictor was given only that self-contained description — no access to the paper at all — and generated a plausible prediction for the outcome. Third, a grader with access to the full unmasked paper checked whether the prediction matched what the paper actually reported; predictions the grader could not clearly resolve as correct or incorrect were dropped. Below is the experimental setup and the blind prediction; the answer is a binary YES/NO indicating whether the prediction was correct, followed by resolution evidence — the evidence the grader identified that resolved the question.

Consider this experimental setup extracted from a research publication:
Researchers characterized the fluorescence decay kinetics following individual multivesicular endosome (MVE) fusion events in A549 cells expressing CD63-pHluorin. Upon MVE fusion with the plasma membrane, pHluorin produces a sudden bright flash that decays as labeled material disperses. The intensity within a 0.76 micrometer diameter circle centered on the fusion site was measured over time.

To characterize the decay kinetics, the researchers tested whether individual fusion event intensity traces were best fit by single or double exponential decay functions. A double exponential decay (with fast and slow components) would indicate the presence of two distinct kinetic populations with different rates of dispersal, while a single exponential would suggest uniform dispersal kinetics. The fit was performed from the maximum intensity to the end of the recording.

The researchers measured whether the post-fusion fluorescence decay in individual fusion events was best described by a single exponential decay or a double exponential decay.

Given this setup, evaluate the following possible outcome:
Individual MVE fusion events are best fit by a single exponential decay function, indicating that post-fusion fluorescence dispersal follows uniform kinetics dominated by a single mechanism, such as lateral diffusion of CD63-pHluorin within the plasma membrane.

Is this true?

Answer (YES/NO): NO